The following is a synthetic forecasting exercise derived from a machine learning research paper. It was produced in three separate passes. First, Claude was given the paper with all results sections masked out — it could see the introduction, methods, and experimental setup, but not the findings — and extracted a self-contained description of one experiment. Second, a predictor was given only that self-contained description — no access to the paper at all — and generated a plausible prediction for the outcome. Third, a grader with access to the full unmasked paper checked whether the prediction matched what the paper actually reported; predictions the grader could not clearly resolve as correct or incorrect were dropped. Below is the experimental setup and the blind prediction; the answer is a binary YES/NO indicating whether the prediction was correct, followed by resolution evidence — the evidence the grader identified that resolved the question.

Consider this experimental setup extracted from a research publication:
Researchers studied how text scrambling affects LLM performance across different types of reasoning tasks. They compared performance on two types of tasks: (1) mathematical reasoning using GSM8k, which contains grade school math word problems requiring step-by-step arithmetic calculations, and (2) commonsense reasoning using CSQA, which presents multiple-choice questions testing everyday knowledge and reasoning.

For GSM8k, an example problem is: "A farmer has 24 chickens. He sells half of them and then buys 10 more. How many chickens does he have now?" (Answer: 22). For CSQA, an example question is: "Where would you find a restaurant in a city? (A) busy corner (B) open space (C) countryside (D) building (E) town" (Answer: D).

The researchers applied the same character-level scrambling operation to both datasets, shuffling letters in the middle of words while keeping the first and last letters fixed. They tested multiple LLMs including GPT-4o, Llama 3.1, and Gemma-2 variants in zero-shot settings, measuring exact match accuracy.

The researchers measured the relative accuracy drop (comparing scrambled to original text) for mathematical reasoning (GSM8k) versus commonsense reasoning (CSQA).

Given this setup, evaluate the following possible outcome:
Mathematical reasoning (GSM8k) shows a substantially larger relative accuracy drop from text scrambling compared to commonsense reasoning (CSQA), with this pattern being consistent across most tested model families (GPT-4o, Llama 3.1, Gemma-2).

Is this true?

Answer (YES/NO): YES